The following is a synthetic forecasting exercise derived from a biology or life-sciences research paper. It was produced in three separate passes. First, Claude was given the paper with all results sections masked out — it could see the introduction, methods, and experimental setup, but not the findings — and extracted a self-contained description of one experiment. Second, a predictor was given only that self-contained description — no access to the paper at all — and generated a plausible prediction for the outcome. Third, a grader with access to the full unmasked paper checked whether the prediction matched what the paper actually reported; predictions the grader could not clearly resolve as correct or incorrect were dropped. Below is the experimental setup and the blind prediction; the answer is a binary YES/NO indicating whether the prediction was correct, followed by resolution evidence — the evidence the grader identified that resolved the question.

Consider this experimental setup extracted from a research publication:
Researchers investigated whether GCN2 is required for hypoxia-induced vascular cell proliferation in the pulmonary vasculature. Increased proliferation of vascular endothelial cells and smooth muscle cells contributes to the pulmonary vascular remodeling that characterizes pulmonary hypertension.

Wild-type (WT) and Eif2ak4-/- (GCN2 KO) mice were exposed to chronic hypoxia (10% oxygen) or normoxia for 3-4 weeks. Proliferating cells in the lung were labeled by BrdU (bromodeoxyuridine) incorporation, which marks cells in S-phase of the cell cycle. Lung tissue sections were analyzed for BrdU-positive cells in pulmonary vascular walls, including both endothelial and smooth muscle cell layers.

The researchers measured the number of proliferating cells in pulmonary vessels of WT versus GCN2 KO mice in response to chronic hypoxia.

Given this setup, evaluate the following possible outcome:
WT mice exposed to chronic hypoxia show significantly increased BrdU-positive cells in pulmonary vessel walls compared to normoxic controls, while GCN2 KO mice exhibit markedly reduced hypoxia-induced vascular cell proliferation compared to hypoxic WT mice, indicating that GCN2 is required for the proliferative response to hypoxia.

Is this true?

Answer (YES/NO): YES